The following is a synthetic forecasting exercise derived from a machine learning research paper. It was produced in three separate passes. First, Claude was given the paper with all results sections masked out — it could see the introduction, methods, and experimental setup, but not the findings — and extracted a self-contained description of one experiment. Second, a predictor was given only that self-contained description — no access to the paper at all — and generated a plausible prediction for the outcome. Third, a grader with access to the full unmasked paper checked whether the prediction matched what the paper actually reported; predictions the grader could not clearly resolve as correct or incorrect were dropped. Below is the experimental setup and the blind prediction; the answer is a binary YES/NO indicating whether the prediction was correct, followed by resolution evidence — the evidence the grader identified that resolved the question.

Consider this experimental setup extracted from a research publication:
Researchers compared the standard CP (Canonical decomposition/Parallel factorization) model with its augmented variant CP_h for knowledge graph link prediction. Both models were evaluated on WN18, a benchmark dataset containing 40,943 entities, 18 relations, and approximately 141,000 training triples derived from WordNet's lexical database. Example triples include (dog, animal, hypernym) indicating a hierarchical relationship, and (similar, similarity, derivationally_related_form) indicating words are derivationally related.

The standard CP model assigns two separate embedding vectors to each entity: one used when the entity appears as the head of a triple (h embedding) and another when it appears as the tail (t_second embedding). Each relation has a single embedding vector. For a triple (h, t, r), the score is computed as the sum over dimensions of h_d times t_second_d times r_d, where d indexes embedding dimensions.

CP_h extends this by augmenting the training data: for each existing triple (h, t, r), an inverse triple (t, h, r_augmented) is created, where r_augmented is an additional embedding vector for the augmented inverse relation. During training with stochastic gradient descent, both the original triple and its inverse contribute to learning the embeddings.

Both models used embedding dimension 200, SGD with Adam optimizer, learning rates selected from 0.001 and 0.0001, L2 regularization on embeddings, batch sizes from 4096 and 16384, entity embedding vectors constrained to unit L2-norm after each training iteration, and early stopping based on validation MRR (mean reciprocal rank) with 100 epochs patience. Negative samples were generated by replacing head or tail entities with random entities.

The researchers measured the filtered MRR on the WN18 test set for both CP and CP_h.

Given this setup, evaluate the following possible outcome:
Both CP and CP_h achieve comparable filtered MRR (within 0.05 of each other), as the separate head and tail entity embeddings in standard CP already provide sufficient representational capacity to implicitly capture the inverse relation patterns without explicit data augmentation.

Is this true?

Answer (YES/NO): NO